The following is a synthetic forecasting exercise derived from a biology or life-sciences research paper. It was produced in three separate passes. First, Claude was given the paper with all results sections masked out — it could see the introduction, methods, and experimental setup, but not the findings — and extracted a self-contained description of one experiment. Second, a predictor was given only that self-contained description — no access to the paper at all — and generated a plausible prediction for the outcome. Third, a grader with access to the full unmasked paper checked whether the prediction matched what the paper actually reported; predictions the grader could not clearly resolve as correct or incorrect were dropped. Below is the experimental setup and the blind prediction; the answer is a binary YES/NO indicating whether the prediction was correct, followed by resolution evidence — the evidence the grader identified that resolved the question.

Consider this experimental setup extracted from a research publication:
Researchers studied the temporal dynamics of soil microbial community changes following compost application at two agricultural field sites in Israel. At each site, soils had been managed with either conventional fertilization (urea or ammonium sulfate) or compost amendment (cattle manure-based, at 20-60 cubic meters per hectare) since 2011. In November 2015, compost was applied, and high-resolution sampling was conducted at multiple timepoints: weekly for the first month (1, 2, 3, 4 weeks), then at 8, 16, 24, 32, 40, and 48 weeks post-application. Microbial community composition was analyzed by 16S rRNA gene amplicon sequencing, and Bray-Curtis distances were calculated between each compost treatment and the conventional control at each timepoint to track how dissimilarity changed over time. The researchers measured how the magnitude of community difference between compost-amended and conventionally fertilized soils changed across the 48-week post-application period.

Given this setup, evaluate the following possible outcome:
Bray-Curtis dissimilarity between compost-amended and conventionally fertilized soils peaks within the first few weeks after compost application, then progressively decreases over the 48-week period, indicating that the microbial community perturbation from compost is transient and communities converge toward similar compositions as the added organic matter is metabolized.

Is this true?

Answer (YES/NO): NO